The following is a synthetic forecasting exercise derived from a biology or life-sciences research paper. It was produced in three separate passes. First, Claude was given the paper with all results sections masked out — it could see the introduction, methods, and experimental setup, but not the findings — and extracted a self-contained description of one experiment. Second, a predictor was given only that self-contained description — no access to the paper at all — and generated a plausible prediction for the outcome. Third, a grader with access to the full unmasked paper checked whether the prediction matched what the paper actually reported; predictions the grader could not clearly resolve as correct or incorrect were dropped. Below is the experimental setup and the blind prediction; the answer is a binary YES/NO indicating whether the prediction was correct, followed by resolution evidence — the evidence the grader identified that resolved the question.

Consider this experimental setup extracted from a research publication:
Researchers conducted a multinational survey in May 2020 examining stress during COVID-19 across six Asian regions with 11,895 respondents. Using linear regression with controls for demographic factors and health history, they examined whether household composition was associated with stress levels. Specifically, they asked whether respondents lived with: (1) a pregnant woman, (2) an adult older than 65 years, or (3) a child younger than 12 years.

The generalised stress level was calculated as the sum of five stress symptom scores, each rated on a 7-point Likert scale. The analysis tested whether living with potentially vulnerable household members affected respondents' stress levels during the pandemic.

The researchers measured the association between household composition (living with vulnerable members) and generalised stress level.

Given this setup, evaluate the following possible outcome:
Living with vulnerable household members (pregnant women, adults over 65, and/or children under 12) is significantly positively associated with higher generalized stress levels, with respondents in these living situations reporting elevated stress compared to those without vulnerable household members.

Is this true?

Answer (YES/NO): YES